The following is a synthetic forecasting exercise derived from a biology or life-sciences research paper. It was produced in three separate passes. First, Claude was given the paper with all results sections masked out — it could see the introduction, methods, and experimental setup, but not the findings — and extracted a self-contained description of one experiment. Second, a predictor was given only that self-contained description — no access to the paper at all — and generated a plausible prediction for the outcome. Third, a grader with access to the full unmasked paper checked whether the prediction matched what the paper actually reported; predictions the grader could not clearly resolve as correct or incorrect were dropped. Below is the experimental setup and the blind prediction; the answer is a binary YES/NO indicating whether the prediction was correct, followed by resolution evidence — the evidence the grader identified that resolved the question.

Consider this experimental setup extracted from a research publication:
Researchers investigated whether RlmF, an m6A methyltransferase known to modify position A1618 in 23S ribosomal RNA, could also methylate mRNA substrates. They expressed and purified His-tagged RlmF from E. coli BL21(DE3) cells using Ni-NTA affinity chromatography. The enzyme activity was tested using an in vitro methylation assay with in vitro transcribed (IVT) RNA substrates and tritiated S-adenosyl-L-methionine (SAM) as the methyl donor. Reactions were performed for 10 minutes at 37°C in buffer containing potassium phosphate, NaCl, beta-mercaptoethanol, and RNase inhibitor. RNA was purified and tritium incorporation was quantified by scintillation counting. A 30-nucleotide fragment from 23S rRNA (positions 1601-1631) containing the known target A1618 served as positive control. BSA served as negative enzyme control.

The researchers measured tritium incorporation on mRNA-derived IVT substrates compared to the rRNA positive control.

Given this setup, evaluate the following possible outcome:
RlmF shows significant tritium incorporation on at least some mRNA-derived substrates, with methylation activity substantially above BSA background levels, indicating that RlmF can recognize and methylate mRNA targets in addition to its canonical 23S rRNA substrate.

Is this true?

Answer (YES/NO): YES